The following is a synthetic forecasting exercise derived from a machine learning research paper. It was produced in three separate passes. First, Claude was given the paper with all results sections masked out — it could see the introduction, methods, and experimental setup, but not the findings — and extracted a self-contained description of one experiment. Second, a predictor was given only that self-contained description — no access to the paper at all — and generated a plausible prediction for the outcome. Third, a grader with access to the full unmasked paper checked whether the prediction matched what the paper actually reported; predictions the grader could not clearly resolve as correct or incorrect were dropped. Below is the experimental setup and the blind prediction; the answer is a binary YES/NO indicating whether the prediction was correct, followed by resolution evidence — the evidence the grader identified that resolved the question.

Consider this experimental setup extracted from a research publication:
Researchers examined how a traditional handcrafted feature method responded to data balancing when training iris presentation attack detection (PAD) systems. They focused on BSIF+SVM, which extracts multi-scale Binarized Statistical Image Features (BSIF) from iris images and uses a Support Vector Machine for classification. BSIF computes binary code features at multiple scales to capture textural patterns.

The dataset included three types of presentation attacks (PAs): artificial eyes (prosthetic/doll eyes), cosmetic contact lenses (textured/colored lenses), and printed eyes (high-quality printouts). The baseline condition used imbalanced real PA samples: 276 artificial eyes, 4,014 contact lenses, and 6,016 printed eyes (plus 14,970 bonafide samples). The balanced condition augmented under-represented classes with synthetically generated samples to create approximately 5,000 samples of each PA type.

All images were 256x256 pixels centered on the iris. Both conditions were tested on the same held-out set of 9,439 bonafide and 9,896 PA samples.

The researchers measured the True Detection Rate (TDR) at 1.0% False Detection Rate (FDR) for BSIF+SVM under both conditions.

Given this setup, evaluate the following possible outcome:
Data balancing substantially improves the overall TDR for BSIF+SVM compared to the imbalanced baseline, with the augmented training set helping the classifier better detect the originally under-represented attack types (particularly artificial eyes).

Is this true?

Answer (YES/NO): YES